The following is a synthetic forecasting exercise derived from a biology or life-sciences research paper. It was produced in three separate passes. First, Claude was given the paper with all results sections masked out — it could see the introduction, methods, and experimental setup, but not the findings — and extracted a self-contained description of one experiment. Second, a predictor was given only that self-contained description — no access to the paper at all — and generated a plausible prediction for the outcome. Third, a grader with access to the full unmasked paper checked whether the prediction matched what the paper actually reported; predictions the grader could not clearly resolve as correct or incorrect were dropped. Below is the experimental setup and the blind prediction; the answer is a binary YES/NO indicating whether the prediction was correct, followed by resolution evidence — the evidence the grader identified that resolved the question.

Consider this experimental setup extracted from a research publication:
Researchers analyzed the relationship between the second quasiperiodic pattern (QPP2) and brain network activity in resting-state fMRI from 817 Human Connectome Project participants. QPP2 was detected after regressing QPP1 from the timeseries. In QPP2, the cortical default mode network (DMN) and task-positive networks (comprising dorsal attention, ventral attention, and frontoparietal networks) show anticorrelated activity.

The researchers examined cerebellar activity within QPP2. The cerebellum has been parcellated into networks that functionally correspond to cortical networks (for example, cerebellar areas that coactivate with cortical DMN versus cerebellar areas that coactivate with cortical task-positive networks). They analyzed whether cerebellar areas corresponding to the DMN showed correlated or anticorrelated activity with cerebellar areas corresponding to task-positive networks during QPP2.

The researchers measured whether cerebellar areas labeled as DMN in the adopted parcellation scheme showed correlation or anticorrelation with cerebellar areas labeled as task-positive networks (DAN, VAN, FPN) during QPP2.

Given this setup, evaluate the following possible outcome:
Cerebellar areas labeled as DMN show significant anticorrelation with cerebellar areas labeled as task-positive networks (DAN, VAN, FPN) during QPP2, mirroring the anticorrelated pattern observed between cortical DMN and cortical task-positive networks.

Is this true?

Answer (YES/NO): YES